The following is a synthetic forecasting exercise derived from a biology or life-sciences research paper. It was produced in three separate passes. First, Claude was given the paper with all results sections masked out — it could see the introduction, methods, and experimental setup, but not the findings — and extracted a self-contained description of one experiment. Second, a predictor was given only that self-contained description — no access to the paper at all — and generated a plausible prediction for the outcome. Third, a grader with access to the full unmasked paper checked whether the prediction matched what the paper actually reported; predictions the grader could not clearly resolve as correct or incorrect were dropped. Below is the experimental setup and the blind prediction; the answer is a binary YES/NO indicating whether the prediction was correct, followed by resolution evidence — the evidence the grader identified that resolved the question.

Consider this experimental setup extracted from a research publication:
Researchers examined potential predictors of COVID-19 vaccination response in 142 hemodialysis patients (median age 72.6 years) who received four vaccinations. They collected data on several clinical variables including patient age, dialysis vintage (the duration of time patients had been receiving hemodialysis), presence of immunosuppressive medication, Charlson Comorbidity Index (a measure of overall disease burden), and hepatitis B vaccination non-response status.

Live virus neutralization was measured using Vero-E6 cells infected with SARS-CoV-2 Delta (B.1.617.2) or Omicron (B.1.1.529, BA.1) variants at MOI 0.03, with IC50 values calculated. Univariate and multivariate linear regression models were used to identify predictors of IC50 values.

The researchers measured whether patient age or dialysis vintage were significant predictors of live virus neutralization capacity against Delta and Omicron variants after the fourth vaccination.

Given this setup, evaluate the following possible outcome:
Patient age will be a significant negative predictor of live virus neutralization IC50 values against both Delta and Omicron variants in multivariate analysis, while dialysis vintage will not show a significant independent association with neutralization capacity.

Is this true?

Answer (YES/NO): NO